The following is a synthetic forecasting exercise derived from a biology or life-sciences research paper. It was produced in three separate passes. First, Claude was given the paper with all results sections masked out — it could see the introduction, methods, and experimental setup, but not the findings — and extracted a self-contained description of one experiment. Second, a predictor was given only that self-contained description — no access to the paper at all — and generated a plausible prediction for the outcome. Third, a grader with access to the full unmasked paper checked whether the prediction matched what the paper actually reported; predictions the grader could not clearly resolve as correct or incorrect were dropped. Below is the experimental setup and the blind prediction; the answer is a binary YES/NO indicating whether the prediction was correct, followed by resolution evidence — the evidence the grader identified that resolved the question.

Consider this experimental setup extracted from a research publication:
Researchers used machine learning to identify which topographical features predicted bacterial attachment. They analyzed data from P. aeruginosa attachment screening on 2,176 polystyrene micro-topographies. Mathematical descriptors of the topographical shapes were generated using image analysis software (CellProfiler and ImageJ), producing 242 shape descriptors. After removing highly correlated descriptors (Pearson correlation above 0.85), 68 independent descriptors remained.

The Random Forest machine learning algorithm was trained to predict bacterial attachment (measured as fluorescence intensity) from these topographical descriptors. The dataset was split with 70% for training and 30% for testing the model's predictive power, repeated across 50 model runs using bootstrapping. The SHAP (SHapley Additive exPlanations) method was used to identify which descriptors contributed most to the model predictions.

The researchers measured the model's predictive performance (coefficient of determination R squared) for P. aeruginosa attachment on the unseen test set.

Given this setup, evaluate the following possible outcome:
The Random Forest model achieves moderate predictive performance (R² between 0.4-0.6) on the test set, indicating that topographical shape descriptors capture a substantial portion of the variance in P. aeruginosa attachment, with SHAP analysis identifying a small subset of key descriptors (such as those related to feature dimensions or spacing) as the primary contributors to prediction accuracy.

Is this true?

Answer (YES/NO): NO